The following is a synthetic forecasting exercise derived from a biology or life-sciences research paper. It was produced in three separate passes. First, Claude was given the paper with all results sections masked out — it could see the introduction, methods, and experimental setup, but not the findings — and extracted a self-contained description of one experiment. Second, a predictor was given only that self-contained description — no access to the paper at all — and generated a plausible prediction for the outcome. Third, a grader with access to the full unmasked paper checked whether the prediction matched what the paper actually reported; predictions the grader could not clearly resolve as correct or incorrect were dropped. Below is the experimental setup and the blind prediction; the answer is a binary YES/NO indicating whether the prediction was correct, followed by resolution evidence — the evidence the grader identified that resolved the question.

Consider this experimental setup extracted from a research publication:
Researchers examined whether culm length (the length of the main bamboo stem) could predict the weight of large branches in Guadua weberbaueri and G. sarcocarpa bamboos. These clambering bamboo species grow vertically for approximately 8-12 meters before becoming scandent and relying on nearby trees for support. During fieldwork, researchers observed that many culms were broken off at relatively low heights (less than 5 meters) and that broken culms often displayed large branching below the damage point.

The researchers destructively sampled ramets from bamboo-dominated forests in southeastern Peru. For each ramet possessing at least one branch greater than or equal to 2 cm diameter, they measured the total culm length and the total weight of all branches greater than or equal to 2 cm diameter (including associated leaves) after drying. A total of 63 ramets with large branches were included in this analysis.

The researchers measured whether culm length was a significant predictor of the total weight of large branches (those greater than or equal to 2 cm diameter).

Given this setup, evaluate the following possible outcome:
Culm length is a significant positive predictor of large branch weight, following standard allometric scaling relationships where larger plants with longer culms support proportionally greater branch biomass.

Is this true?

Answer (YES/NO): NO